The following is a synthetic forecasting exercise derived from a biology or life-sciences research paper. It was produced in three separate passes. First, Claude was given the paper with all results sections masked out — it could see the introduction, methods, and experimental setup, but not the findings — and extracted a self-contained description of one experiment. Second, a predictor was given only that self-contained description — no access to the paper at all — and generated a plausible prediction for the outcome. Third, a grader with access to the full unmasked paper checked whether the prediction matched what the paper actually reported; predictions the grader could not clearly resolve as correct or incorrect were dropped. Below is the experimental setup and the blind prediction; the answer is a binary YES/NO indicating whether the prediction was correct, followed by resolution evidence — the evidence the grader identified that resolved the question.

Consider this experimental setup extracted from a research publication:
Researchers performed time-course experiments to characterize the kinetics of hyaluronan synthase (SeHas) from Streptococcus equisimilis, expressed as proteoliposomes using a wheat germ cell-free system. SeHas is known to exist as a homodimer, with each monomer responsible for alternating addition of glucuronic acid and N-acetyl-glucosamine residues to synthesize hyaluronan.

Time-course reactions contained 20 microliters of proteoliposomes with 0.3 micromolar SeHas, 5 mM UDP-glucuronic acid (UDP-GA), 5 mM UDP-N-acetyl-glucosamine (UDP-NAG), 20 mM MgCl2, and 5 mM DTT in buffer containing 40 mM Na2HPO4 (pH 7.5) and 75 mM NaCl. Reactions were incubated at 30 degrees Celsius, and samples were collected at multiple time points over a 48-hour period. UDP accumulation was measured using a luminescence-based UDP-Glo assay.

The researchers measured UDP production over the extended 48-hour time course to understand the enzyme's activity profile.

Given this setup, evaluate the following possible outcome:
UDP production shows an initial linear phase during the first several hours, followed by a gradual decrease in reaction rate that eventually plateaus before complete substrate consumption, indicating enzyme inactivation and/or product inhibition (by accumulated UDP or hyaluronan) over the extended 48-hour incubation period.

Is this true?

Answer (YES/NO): NO